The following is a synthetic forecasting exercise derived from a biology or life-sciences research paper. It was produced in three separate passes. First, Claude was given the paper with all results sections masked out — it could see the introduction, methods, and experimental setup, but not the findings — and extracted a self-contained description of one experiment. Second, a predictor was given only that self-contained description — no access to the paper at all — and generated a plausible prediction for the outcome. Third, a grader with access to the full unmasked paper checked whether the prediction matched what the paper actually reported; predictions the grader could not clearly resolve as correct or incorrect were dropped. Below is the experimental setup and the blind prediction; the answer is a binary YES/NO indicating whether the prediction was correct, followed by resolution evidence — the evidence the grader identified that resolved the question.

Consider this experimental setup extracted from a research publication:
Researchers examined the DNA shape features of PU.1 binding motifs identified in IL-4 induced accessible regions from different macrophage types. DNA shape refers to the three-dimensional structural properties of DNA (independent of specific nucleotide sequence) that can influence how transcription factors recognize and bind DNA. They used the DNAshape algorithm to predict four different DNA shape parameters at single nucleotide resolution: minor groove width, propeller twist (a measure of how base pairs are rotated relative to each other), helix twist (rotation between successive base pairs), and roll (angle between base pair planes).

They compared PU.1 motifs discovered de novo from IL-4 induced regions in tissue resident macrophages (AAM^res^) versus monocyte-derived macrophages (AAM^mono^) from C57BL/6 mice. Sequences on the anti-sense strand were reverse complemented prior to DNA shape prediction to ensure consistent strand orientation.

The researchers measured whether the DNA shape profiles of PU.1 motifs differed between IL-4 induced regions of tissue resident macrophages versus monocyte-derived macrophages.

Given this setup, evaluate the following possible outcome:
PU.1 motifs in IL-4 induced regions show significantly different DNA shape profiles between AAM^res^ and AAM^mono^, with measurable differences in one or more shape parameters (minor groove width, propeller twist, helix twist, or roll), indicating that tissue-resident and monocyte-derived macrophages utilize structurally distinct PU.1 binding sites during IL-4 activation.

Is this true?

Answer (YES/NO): YES